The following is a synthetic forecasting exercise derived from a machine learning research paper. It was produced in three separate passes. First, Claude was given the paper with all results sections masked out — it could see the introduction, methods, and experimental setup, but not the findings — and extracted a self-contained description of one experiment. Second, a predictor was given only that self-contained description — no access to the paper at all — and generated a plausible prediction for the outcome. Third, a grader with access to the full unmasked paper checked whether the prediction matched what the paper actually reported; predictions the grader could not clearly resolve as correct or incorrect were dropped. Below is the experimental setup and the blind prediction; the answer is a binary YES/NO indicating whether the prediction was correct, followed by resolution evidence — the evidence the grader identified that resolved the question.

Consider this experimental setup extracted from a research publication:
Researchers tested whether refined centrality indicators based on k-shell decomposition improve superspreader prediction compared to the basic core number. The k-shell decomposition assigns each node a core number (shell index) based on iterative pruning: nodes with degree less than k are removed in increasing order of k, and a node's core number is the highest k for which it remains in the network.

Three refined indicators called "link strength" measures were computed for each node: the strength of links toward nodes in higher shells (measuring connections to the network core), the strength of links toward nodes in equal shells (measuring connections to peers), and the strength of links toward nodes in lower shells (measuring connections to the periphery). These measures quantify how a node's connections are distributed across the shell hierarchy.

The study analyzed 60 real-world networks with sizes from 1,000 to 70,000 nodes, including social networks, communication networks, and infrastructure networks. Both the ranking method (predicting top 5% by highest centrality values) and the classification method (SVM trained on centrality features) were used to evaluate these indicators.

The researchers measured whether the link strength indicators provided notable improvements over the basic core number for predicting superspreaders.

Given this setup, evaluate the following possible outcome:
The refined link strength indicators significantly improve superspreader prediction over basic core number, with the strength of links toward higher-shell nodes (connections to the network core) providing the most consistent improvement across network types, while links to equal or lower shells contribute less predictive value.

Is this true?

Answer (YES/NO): NO